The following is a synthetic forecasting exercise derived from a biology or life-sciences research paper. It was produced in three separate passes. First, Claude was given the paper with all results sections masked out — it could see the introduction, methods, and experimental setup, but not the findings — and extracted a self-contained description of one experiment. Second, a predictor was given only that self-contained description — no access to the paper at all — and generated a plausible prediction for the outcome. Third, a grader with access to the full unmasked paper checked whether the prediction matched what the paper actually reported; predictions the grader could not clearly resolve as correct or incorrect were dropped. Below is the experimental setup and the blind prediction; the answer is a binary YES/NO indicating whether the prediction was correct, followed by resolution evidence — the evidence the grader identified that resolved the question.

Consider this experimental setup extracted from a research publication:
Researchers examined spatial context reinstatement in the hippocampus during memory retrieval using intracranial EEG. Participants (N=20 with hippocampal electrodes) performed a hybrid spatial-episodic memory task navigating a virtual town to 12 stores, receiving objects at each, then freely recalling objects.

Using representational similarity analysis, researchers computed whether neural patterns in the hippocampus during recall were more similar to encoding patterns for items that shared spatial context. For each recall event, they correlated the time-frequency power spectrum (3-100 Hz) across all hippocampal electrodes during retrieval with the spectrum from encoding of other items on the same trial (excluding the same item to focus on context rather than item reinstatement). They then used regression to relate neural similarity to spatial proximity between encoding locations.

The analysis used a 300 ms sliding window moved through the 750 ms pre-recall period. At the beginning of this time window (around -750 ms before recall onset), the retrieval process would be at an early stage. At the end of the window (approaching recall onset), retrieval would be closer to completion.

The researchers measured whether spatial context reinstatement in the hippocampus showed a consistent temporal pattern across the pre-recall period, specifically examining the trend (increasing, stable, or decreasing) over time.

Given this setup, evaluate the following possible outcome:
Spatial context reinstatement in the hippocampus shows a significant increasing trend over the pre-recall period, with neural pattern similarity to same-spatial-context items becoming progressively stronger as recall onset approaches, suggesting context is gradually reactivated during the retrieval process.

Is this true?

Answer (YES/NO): NO